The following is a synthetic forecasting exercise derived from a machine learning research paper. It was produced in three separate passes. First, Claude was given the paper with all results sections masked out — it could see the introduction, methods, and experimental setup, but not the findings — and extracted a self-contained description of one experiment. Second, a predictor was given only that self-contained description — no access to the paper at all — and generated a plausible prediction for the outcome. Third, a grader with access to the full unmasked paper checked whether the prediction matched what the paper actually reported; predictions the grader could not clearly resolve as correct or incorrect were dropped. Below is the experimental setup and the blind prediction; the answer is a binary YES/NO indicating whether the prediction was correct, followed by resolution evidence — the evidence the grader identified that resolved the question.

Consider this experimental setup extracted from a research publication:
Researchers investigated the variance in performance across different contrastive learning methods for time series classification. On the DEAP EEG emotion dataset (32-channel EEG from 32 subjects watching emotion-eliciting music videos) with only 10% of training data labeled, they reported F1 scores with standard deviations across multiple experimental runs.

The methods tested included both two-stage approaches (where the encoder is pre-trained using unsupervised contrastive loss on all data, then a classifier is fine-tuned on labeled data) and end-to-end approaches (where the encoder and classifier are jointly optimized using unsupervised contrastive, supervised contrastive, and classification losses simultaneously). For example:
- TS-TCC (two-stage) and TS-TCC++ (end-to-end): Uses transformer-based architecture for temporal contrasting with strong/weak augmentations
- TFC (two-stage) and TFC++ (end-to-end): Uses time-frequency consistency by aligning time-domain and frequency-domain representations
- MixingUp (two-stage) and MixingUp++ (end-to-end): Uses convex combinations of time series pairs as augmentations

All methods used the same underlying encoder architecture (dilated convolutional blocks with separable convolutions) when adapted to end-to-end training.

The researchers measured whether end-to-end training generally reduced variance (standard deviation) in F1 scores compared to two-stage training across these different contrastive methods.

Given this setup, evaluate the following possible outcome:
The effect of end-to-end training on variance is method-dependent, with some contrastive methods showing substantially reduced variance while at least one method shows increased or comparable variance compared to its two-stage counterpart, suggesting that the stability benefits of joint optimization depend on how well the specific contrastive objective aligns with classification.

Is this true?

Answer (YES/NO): YES